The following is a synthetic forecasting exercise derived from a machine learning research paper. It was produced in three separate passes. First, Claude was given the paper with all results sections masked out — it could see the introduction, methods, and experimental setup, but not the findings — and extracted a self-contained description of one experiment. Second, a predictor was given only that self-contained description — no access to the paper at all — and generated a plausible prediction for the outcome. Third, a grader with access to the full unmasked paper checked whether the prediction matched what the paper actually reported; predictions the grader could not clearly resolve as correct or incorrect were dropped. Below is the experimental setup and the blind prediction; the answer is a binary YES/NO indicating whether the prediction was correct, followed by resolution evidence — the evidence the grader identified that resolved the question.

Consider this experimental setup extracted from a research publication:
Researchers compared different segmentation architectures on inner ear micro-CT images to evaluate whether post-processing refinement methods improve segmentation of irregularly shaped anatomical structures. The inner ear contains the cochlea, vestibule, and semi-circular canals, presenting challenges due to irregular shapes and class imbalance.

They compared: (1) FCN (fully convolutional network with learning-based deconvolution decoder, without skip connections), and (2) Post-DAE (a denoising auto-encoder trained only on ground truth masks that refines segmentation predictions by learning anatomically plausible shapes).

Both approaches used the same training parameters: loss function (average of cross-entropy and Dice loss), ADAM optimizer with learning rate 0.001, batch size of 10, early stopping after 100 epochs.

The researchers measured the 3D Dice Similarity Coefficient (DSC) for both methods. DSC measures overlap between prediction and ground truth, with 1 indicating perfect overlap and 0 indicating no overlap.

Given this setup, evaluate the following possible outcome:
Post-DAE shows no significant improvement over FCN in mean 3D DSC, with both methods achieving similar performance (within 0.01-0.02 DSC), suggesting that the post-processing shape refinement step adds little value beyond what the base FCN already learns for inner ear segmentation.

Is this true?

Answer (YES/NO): NO